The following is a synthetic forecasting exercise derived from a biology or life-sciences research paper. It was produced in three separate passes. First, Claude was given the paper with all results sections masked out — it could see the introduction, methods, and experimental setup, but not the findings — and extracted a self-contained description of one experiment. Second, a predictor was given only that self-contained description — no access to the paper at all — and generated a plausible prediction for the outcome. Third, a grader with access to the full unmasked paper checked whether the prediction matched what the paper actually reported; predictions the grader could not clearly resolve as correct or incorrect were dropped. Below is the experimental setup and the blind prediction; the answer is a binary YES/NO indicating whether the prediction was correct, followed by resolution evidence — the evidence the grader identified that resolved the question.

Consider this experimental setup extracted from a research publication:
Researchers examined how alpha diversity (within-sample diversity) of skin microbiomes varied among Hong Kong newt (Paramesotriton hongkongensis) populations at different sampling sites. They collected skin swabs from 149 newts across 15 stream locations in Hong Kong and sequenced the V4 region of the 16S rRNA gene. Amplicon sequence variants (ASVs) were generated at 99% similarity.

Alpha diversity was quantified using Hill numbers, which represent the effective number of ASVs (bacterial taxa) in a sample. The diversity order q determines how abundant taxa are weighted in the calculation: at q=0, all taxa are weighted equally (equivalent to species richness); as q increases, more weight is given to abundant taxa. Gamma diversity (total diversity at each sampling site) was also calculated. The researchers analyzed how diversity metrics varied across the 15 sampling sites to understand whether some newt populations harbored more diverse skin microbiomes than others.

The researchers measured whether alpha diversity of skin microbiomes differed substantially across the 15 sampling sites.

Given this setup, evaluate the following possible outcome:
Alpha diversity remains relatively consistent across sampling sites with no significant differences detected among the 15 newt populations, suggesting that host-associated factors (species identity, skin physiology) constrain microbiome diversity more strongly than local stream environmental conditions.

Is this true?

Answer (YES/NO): NO